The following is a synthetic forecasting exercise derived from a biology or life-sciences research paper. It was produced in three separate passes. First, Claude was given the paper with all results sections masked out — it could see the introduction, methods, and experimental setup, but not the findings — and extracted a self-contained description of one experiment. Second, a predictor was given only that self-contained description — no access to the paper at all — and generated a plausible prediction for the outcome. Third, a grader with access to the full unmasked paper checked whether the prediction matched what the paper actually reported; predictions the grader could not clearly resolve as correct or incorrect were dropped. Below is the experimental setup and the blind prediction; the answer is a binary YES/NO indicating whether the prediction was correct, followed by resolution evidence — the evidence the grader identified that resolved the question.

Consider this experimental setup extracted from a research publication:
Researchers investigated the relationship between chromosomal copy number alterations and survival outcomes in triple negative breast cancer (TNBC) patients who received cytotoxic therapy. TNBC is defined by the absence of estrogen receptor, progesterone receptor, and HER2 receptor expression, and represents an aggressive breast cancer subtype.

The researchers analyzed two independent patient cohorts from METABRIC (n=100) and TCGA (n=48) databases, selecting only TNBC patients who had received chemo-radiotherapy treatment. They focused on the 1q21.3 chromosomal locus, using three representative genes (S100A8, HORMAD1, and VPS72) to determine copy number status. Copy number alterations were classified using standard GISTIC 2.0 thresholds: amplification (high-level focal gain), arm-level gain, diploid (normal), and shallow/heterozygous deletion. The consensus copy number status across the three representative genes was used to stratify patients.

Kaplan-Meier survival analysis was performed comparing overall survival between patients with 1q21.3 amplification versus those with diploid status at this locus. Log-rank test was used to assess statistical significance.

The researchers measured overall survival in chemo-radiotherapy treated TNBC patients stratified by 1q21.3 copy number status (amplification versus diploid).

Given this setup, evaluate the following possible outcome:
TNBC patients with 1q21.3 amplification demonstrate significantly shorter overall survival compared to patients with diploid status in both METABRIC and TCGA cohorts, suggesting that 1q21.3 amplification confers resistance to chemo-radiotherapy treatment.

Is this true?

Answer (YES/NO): NO